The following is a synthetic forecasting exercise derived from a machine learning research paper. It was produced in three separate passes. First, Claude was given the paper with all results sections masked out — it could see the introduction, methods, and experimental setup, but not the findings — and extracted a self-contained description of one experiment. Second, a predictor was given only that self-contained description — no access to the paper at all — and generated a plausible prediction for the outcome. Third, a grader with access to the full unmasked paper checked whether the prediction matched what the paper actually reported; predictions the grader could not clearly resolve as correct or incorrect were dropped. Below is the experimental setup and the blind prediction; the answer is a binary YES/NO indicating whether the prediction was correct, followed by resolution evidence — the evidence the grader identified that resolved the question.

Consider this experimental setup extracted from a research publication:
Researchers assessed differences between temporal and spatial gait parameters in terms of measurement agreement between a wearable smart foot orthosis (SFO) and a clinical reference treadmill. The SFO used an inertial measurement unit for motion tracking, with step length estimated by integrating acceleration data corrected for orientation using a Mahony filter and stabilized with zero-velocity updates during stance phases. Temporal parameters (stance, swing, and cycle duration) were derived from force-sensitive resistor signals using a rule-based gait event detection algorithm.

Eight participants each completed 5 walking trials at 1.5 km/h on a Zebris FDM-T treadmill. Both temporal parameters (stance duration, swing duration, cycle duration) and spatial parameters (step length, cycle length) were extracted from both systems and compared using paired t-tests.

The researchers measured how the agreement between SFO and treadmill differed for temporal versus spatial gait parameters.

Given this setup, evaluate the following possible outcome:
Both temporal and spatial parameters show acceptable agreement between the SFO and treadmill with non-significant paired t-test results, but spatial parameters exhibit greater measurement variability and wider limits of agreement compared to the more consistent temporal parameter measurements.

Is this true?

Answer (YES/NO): NO